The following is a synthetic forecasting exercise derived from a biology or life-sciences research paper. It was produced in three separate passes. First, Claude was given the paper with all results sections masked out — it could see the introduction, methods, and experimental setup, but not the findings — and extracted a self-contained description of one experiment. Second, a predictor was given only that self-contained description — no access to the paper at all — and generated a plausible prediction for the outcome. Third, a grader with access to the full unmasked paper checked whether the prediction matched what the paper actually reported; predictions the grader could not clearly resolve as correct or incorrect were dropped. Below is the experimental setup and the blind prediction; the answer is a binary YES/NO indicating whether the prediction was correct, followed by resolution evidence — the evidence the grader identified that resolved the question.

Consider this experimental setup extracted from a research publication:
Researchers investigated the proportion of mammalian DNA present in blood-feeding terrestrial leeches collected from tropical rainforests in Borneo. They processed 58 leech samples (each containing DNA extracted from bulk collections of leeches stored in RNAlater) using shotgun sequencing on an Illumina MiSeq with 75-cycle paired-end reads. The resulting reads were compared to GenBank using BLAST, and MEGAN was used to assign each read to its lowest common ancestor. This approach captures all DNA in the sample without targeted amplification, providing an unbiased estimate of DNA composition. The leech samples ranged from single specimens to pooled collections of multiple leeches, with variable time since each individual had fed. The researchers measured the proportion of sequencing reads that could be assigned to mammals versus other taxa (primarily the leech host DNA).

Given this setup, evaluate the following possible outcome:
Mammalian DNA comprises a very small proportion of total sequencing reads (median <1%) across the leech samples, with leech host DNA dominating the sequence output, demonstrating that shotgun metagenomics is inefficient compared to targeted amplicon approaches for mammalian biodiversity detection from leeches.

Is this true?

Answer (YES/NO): YES